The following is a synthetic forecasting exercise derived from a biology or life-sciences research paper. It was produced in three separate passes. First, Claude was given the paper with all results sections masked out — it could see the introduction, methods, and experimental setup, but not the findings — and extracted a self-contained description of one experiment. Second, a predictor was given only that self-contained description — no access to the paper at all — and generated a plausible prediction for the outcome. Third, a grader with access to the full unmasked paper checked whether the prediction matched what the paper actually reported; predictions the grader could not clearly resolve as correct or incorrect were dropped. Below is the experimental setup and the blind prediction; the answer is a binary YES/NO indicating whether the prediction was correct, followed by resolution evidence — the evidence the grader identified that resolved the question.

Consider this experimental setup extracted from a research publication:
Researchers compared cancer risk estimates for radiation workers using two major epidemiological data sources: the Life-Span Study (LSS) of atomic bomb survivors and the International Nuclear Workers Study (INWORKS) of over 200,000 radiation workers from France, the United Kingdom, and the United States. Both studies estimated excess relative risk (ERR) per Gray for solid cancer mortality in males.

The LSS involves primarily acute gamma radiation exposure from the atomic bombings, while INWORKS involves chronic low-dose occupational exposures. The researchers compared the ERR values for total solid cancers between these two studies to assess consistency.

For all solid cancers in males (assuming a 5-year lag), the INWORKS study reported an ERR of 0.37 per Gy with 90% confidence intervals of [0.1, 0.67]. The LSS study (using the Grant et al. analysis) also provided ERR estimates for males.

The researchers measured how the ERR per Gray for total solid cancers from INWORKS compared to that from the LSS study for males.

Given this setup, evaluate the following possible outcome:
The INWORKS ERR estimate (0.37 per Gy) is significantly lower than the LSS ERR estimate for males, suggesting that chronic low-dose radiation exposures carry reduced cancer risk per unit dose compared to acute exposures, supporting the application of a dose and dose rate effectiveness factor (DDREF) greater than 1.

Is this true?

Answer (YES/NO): NO